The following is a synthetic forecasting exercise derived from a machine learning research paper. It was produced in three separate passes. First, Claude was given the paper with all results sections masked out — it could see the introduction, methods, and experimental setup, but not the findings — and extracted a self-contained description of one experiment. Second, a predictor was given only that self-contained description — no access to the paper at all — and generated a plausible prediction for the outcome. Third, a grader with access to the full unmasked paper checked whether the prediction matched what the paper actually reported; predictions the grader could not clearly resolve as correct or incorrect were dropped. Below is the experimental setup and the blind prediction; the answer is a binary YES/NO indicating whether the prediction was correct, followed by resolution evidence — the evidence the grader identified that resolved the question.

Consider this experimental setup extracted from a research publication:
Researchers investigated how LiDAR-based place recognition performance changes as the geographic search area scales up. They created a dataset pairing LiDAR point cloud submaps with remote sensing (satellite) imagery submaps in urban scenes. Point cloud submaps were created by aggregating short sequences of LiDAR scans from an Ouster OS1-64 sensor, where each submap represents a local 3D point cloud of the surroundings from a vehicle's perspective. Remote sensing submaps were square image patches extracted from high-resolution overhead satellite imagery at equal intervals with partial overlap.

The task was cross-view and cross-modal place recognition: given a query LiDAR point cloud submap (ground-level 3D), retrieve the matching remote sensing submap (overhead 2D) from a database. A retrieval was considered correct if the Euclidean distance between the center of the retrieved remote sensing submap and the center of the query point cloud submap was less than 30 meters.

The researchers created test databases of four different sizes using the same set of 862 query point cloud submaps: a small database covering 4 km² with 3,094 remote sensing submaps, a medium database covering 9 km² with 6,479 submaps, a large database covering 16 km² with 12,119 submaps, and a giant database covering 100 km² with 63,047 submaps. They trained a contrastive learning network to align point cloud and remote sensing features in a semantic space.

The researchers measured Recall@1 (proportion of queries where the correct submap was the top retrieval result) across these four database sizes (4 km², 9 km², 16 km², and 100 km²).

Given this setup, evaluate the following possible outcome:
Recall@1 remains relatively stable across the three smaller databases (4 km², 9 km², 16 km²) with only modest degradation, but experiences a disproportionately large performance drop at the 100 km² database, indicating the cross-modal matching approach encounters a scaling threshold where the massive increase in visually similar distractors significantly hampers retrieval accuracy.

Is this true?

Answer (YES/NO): NO